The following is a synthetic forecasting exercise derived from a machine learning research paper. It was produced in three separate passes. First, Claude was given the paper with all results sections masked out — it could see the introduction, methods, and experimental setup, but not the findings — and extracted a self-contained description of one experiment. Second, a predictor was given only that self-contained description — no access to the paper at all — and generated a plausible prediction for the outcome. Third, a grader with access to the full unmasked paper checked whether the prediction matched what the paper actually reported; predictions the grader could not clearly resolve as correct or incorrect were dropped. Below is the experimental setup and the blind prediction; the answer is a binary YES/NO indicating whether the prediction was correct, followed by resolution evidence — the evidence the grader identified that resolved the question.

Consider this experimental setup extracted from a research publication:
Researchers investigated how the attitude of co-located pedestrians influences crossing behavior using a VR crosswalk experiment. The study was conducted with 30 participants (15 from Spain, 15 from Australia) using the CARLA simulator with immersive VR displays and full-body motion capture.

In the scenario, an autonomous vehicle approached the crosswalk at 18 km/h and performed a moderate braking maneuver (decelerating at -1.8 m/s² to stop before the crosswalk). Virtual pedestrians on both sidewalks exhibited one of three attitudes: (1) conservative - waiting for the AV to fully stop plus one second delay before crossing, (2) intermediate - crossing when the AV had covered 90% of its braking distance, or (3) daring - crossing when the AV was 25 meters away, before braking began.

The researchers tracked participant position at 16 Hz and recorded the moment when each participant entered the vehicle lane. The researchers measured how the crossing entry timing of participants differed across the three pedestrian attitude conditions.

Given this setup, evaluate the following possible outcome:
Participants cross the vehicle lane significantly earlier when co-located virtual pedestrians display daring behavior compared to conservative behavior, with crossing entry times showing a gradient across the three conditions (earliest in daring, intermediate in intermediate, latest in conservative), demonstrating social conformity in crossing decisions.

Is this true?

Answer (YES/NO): NO